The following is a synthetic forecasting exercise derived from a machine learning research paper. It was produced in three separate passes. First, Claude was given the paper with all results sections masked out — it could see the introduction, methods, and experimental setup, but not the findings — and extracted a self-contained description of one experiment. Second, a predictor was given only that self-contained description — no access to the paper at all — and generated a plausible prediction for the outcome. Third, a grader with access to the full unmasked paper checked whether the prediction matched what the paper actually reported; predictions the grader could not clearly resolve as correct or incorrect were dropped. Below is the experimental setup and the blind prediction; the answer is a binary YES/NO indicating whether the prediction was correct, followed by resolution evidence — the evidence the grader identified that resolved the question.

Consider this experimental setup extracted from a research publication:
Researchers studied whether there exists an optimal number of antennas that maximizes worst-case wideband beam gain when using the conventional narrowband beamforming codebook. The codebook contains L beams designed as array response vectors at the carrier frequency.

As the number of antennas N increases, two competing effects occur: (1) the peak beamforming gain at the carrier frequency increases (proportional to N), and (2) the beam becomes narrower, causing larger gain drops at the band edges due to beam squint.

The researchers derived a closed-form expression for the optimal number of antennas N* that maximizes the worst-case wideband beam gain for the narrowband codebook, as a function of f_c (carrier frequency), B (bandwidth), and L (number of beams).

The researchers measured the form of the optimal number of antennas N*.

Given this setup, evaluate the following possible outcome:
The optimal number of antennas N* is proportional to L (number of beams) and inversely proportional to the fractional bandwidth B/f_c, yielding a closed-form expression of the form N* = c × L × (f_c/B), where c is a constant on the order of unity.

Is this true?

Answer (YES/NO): NO